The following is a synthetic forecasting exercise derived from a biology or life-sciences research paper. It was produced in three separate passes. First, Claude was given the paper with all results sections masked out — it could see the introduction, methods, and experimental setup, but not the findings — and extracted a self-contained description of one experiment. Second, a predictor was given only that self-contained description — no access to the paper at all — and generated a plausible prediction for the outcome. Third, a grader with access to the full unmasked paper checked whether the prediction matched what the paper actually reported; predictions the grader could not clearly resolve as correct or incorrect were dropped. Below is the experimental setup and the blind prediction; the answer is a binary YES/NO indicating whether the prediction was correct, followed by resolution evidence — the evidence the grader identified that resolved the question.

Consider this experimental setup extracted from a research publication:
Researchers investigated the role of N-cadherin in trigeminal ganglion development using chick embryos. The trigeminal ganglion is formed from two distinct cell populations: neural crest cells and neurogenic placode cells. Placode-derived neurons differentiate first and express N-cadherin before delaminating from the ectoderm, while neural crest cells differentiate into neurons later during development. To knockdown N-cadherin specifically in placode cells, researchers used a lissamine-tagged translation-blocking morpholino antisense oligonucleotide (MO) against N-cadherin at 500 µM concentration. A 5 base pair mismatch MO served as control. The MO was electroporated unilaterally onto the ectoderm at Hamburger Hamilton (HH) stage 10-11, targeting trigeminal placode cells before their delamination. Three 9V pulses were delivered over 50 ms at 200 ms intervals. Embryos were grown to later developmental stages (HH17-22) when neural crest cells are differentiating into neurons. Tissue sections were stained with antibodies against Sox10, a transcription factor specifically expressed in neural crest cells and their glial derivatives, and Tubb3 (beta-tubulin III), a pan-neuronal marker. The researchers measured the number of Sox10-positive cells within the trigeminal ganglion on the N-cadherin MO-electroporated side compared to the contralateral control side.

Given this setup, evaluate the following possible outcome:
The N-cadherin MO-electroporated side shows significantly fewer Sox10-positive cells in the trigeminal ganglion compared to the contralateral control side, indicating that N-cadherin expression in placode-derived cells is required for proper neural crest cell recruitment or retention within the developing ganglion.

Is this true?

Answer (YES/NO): NO